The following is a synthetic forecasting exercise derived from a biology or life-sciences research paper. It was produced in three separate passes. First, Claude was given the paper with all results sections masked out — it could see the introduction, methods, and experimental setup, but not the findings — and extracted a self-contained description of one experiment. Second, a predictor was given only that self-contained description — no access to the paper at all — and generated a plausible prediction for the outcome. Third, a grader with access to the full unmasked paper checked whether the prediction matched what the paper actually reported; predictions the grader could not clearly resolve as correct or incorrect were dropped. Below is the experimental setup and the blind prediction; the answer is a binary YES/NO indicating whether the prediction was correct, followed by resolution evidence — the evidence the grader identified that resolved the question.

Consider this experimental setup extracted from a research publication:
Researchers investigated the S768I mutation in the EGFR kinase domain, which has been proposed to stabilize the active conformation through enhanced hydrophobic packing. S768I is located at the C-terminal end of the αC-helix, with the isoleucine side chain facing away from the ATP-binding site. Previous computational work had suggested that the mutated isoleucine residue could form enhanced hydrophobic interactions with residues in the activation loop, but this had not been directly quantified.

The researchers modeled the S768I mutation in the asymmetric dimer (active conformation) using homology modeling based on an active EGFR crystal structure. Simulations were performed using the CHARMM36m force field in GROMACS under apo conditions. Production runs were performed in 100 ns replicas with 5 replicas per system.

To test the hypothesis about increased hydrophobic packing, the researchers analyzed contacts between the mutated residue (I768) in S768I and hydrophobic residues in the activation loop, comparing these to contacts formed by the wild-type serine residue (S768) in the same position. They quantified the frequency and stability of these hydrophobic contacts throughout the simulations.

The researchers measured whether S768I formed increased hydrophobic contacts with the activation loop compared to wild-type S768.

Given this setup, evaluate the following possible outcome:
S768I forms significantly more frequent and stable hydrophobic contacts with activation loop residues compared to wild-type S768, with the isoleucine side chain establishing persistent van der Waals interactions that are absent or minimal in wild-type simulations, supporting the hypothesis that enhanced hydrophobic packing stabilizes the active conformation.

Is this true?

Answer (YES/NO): YES